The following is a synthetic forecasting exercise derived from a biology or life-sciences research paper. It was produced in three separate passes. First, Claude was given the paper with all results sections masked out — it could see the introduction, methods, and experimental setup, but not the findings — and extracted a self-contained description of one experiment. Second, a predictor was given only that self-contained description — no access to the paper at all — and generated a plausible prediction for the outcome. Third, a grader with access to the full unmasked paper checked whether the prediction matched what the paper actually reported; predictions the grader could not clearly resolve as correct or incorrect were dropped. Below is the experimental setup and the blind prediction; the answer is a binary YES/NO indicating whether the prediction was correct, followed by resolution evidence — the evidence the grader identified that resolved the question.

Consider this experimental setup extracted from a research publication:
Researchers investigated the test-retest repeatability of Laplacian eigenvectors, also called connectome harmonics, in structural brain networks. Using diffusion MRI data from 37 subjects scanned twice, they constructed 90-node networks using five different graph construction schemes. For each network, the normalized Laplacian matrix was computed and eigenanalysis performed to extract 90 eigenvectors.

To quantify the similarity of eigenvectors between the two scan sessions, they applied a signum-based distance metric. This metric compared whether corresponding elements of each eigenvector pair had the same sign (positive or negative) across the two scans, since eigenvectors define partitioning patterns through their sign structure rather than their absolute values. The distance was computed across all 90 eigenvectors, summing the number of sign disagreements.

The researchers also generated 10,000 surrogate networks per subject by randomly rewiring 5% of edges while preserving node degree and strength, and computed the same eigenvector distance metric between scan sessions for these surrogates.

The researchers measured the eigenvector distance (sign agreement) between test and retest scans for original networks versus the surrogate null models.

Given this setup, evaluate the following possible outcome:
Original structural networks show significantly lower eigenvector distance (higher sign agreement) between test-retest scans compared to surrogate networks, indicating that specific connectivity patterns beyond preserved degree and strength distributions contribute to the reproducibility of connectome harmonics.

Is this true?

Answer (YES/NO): YES